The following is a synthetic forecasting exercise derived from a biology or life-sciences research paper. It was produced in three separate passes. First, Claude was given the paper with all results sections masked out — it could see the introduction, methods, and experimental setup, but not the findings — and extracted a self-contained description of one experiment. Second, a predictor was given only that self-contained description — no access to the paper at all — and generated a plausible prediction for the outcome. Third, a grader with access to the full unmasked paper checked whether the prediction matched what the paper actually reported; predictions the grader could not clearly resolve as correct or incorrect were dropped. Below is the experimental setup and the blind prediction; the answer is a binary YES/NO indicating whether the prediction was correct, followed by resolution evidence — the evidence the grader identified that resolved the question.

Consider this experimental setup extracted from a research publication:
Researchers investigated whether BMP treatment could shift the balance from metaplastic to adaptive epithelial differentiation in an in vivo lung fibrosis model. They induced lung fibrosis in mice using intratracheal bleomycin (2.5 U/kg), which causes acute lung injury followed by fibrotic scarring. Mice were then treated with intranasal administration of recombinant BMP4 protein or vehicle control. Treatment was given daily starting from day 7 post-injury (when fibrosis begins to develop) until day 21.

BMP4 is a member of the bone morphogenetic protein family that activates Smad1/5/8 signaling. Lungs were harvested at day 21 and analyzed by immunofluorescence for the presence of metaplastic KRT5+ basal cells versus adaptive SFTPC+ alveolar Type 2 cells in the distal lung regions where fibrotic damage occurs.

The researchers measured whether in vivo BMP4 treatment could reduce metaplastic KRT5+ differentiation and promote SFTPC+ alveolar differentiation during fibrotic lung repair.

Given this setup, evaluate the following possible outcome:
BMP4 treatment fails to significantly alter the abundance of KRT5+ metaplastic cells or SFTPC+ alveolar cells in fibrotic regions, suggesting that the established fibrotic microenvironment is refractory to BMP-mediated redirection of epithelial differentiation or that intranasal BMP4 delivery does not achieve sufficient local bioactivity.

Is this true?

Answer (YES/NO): NO